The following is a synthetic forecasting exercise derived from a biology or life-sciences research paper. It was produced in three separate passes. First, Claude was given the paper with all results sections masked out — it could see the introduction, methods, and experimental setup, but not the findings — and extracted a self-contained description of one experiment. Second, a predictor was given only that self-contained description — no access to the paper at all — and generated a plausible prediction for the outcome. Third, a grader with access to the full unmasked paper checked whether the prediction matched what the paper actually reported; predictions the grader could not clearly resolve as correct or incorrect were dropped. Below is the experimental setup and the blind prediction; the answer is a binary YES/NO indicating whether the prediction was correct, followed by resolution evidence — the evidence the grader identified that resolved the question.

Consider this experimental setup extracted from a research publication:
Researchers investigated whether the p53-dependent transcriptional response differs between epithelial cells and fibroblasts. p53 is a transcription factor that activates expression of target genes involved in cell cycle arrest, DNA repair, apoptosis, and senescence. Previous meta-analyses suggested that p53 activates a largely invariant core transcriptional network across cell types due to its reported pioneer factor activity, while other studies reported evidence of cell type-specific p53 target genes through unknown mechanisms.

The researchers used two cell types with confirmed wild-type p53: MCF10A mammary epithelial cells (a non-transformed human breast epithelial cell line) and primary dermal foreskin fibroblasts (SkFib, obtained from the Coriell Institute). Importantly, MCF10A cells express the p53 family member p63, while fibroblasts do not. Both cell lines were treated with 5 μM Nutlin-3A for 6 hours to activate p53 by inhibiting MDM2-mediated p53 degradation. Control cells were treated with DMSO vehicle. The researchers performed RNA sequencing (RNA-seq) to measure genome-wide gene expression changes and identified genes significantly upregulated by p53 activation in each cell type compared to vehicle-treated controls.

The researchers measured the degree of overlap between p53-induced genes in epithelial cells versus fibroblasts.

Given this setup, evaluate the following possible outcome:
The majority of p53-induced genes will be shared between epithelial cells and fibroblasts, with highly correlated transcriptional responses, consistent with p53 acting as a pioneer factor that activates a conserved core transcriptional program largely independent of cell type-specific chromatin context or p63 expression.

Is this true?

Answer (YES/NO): NO